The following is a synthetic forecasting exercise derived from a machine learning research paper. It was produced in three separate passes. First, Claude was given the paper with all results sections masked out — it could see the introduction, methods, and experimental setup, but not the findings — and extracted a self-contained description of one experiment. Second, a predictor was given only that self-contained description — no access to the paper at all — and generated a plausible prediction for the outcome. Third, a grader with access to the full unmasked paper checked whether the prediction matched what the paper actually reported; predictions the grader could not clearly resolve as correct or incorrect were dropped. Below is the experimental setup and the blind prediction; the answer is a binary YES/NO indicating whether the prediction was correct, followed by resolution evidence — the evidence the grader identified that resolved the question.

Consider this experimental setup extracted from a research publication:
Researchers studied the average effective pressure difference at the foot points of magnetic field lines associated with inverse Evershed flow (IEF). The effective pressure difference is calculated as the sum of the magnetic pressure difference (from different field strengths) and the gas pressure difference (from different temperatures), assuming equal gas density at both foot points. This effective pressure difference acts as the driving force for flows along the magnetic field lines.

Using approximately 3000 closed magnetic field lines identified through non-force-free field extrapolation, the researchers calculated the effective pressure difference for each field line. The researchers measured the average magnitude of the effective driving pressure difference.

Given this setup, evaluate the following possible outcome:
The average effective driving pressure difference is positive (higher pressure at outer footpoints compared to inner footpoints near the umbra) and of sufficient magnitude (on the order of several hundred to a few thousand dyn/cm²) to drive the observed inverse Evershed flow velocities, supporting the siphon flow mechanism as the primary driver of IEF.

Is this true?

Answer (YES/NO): NO